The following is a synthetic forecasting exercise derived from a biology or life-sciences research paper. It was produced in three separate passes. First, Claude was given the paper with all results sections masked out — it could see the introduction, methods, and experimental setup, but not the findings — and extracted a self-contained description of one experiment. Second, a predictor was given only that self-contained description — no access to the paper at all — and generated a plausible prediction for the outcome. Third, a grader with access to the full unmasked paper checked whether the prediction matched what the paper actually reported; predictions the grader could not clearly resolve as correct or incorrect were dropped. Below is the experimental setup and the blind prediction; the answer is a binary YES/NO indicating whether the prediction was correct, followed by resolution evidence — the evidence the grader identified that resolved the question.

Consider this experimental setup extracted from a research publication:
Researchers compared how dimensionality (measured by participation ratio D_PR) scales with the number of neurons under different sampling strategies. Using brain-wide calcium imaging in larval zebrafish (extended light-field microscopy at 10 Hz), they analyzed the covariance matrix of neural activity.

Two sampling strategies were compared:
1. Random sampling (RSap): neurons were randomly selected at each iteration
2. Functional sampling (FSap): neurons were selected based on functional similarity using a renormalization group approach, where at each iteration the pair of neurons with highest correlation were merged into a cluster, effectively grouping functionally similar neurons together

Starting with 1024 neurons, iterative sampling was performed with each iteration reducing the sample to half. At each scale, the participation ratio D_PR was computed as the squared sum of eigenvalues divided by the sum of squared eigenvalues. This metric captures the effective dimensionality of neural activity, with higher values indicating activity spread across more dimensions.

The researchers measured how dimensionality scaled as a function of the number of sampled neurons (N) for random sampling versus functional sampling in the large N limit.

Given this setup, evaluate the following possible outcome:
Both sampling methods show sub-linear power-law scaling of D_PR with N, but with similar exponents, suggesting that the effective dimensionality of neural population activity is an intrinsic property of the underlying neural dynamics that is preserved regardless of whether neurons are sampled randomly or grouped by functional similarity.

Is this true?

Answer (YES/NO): NO